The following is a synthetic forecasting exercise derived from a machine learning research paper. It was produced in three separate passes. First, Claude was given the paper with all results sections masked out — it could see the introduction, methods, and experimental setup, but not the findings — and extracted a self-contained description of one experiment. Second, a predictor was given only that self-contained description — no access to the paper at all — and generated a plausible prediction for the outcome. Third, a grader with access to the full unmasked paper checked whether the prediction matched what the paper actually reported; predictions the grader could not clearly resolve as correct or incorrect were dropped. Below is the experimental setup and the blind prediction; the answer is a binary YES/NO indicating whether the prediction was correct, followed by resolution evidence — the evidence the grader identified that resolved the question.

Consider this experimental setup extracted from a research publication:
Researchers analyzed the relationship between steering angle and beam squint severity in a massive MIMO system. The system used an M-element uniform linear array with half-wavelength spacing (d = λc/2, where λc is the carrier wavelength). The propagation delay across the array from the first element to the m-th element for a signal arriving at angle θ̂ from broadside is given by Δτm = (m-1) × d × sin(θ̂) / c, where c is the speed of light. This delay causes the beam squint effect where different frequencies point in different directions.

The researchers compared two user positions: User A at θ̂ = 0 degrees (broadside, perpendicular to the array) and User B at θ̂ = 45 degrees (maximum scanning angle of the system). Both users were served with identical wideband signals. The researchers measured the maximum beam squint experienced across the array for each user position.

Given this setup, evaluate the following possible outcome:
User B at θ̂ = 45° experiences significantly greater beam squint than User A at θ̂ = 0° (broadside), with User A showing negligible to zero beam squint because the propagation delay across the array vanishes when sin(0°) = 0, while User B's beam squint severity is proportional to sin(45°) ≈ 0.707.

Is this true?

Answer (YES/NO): YES